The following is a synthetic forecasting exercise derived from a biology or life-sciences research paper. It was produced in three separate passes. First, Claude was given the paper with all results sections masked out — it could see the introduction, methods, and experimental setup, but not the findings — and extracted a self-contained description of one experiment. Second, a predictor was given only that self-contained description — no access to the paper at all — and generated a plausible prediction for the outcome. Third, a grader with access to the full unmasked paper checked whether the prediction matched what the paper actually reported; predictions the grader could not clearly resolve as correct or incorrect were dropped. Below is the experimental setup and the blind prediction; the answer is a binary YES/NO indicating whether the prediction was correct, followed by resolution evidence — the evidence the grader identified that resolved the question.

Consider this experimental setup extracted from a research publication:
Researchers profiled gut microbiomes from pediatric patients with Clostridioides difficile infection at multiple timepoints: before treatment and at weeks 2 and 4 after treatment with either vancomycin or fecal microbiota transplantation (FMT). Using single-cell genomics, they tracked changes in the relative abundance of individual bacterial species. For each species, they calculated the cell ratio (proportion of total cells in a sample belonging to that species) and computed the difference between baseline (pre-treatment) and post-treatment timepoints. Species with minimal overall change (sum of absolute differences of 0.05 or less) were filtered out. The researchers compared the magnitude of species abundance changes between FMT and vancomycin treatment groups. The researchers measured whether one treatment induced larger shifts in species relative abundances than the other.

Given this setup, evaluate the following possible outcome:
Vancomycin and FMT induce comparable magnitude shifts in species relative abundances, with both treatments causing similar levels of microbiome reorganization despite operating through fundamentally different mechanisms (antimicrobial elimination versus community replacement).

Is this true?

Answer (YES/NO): NO